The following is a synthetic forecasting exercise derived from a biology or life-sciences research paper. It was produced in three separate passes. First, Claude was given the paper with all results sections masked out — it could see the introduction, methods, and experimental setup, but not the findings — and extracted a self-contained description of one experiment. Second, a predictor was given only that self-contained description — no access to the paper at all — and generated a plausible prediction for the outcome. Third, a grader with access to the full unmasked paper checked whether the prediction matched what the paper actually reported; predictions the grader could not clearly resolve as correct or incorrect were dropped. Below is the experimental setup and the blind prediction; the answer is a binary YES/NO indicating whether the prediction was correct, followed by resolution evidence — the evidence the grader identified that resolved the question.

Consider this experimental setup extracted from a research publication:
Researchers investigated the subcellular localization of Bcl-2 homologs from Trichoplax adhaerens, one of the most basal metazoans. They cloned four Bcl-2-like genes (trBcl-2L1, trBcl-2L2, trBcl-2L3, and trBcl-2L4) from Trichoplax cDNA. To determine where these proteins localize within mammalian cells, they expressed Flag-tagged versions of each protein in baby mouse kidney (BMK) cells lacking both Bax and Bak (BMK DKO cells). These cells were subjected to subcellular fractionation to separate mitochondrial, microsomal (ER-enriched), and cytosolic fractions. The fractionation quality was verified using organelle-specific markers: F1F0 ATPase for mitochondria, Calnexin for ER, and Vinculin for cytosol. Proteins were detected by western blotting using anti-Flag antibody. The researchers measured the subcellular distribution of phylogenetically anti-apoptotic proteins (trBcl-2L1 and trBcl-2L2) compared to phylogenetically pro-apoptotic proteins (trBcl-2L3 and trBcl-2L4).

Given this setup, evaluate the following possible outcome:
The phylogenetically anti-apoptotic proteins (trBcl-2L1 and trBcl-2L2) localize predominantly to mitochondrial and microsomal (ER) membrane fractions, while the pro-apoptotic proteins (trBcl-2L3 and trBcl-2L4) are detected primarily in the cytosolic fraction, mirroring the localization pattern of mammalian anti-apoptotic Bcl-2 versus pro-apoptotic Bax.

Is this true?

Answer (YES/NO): NO